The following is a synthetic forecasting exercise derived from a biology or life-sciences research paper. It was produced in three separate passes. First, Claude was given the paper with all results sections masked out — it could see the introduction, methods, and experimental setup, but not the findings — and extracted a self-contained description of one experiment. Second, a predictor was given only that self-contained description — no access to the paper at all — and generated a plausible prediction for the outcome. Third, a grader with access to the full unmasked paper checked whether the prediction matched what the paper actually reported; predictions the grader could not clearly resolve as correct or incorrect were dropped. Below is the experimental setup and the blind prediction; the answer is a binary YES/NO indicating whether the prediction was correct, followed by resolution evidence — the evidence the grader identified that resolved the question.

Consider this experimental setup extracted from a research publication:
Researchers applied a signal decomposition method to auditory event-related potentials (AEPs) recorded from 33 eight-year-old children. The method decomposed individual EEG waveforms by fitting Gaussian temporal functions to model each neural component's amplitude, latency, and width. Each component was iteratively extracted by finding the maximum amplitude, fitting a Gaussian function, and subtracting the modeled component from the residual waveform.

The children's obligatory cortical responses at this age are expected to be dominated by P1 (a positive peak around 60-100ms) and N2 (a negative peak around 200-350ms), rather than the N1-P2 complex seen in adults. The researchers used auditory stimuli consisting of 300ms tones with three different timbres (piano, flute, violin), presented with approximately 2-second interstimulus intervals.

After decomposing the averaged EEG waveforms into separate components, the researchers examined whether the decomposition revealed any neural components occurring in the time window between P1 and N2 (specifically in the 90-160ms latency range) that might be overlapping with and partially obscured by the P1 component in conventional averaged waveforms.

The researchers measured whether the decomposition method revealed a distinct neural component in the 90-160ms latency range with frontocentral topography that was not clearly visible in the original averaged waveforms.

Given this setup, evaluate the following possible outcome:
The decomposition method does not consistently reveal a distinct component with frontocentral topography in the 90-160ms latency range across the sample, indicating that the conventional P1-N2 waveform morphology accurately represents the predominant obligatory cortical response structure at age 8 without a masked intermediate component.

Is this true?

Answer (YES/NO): NO